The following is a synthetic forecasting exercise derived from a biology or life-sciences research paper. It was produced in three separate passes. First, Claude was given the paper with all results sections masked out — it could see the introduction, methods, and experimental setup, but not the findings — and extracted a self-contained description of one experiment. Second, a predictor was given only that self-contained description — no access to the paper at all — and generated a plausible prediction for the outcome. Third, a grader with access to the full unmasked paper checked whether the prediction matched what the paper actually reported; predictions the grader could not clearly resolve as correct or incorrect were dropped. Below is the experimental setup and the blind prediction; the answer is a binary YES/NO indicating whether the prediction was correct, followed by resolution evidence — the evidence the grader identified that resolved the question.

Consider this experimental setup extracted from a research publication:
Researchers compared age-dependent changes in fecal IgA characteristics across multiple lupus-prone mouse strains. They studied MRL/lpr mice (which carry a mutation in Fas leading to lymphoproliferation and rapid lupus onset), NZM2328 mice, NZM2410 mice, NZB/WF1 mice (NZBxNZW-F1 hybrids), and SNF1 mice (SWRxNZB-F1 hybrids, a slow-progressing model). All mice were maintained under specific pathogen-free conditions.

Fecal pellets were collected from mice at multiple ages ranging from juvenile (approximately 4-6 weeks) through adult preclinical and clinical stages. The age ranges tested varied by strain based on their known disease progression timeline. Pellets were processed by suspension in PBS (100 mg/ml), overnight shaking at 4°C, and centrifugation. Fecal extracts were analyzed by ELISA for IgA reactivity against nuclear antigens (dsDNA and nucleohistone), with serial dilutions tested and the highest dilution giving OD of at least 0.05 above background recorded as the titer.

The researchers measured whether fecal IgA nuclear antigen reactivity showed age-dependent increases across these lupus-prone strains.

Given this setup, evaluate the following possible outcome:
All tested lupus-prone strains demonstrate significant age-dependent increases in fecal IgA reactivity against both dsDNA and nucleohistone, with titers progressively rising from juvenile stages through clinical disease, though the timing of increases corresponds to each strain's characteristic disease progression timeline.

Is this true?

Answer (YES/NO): NO